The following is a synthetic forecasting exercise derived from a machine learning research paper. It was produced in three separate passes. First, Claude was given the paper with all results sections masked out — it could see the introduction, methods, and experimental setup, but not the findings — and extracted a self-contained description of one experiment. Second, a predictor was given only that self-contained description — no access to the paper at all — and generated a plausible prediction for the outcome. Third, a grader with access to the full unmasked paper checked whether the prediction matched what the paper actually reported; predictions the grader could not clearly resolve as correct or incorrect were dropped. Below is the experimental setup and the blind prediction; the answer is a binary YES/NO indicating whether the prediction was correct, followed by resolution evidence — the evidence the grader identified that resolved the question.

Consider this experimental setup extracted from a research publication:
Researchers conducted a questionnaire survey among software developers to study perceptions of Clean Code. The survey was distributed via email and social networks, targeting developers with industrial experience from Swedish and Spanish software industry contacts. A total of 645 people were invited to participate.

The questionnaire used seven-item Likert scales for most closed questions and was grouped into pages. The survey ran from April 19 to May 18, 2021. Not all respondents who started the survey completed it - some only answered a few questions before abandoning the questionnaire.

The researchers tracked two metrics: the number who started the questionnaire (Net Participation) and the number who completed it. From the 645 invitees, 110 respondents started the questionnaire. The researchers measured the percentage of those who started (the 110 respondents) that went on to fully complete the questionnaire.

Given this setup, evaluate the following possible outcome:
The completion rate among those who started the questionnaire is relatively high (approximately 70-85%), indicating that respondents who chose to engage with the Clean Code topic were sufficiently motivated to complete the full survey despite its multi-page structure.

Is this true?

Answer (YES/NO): NO